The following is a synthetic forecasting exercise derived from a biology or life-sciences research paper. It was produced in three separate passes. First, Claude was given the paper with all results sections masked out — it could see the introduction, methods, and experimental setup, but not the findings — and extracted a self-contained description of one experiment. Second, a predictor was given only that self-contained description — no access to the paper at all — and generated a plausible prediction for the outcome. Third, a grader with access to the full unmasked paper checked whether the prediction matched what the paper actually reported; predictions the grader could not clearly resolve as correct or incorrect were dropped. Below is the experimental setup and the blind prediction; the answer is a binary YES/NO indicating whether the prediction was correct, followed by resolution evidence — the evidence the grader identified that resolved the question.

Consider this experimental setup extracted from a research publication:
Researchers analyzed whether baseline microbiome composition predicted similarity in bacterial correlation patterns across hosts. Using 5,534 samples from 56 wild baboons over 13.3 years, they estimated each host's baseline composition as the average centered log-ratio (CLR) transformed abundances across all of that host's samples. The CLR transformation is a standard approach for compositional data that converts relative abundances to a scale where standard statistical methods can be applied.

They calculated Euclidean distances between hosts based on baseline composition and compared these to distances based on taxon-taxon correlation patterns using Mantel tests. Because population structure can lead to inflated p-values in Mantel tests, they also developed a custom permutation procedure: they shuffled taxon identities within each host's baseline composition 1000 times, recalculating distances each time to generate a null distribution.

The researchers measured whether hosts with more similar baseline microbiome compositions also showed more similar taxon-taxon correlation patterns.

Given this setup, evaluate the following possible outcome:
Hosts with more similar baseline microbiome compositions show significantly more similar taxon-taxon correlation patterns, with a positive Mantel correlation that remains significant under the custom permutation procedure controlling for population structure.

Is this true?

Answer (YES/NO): YES